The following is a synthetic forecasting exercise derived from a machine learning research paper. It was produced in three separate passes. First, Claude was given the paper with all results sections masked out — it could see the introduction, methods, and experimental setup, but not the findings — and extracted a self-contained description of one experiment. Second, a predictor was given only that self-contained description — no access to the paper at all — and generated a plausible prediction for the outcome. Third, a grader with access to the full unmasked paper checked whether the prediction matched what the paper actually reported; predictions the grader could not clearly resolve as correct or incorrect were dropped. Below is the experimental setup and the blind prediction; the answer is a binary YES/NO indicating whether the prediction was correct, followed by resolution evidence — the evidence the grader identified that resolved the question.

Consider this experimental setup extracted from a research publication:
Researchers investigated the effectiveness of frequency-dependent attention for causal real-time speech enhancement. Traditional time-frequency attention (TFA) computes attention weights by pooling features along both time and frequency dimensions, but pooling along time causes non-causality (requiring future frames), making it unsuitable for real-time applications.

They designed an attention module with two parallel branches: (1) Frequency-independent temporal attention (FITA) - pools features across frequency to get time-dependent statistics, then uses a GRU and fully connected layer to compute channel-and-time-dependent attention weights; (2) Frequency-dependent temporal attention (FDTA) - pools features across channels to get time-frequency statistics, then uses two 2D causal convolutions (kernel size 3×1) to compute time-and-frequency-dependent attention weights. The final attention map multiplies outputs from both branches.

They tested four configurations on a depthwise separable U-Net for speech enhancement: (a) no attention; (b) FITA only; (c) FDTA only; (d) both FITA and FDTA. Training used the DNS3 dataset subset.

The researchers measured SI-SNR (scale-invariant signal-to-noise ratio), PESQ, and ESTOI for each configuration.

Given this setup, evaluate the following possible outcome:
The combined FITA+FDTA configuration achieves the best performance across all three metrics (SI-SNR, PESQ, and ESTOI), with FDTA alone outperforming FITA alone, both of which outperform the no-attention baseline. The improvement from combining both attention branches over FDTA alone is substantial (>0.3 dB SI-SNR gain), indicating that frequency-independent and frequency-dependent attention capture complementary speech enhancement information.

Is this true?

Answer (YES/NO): NO